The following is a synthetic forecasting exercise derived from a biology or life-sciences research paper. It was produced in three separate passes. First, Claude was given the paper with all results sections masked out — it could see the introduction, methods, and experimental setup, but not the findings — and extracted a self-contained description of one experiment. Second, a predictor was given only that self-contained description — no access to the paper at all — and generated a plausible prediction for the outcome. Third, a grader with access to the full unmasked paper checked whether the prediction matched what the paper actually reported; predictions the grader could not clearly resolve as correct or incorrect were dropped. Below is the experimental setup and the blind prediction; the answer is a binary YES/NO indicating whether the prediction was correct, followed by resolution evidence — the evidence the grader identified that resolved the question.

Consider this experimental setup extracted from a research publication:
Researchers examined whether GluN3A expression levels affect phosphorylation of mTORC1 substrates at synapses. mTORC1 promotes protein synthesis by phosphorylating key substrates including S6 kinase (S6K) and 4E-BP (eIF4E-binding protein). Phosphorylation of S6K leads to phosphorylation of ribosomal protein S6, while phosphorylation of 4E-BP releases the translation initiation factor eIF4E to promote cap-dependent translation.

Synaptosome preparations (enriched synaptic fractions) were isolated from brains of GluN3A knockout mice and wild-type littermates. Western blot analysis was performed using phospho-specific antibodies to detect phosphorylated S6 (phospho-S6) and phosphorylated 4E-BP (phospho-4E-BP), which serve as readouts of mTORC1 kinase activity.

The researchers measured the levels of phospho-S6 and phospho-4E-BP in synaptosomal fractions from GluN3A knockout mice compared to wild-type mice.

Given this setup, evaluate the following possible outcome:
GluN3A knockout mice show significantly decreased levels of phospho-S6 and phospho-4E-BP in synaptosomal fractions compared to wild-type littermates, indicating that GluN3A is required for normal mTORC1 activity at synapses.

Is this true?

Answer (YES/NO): NO